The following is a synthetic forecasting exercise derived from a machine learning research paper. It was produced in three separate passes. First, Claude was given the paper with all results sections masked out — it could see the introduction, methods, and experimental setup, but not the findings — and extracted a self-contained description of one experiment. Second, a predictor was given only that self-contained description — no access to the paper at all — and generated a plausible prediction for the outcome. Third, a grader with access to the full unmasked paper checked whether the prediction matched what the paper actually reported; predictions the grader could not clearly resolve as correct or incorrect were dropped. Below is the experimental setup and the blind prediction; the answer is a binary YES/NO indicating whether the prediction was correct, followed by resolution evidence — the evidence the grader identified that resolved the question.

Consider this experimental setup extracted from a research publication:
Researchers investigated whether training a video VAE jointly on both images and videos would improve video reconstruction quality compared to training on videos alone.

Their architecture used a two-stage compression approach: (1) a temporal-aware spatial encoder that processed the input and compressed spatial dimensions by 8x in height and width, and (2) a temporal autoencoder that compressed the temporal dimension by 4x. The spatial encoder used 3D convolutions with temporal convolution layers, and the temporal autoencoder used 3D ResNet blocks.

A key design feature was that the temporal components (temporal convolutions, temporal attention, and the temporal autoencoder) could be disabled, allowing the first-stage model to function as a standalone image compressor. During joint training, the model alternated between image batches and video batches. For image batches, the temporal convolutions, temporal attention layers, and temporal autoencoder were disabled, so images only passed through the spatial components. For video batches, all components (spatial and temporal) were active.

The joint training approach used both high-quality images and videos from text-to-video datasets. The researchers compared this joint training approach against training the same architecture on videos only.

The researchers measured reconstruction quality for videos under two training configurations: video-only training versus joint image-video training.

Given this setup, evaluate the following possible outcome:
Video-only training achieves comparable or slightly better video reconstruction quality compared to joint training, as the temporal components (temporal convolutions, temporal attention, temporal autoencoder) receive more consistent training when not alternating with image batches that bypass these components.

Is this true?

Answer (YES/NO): NO